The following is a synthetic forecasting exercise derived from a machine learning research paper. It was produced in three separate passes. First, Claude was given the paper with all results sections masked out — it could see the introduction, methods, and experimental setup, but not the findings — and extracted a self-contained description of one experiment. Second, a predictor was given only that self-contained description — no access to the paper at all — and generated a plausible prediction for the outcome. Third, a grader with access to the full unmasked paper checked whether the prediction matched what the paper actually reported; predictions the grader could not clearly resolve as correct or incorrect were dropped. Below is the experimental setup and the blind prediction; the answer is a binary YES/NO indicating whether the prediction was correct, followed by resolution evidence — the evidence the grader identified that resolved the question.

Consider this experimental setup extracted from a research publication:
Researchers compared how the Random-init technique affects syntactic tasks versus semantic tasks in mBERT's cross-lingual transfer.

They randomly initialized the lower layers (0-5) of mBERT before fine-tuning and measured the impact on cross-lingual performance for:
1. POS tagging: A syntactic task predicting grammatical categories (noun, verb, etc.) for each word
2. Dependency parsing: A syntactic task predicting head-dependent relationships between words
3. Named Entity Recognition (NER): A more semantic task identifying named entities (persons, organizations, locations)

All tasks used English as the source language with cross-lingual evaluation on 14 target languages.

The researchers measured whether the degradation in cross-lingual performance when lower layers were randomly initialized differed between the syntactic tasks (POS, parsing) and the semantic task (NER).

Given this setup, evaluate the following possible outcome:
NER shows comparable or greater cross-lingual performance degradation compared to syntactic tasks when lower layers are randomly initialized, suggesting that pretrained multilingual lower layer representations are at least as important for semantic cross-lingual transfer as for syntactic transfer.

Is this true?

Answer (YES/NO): YES